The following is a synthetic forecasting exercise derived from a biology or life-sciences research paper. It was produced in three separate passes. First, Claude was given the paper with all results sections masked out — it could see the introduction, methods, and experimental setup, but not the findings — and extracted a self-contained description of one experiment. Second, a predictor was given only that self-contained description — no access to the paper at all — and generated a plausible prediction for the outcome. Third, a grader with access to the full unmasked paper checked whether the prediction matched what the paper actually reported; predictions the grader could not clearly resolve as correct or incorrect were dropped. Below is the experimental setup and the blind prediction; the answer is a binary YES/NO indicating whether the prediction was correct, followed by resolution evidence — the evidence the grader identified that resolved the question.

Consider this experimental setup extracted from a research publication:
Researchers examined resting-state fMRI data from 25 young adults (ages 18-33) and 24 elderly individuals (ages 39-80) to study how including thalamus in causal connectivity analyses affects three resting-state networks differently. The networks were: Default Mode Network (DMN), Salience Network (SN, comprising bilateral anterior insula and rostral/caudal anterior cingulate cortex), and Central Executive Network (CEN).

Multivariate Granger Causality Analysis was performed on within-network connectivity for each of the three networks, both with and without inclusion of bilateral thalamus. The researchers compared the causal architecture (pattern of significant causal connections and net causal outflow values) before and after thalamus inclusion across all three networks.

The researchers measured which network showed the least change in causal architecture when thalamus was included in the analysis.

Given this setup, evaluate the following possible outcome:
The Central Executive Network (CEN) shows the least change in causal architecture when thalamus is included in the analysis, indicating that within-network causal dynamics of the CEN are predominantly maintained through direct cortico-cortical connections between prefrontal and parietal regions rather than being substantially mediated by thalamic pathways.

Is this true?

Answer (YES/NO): NO